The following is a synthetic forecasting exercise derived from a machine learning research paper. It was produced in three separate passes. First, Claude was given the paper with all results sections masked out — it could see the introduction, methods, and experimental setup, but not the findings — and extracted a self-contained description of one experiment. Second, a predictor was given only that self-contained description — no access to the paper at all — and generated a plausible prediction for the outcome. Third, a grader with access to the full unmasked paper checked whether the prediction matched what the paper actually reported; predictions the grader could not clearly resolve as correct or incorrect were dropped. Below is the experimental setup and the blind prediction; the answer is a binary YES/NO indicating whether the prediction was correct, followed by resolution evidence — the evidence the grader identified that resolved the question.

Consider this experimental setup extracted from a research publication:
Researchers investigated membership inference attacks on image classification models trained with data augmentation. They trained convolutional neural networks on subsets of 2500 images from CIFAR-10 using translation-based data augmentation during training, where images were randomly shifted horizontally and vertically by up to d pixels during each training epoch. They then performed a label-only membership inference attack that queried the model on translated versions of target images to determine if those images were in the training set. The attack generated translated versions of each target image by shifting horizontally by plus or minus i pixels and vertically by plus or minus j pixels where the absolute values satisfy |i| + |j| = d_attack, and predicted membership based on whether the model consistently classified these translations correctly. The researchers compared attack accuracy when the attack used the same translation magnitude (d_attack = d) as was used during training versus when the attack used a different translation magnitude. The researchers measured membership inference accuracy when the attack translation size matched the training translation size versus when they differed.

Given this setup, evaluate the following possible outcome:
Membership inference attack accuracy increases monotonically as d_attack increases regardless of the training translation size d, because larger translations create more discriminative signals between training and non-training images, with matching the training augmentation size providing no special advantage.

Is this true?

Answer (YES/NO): NO